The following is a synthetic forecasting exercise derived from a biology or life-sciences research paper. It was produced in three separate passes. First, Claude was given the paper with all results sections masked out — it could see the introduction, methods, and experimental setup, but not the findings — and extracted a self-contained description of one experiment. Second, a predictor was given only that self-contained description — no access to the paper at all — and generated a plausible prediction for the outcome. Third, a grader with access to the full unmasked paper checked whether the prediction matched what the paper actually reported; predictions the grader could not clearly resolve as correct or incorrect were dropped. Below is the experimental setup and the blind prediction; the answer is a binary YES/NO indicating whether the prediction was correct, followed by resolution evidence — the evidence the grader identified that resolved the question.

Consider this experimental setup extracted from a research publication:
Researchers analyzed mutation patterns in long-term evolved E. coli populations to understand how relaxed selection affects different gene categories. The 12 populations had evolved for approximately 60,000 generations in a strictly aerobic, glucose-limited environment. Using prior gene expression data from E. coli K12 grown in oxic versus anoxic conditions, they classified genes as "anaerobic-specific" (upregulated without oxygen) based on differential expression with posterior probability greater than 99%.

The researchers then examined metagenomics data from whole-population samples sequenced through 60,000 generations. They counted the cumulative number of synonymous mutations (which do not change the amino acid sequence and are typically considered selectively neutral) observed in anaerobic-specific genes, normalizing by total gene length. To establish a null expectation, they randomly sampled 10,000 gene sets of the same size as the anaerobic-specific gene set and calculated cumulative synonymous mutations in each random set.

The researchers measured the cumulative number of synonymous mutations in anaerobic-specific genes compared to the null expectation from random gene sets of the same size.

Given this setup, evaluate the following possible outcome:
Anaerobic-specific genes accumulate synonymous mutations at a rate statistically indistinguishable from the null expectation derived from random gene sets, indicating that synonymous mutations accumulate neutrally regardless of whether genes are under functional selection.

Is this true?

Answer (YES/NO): YES